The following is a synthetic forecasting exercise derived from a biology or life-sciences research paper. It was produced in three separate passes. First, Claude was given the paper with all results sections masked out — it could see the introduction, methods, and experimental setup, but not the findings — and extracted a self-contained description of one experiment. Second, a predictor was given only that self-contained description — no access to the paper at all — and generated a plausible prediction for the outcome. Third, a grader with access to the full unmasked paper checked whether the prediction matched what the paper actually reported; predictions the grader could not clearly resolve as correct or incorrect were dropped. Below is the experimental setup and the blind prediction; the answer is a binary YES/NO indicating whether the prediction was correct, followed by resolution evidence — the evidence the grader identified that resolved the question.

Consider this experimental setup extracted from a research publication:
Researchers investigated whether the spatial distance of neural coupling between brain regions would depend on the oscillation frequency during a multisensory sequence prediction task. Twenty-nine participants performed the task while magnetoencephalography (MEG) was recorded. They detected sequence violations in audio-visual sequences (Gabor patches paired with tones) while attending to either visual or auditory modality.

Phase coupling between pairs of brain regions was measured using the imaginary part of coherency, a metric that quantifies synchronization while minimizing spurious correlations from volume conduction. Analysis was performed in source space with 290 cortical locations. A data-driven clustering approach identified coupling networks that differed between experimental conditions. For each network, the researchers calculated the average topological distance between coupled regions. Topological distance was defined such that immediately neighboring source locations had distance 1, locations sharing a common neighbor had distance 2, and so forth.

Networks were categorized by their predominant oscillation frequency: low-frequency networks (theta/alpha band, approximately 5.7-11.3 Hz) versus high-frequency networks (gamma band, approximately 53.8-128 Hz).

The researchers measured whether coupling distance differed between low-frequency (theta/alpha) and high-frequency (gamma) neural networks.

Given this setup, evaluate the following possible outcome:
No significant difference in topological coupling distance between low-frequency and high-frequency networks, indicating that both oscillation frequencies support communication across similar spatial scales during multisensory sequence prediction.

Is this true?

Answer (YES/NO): NO